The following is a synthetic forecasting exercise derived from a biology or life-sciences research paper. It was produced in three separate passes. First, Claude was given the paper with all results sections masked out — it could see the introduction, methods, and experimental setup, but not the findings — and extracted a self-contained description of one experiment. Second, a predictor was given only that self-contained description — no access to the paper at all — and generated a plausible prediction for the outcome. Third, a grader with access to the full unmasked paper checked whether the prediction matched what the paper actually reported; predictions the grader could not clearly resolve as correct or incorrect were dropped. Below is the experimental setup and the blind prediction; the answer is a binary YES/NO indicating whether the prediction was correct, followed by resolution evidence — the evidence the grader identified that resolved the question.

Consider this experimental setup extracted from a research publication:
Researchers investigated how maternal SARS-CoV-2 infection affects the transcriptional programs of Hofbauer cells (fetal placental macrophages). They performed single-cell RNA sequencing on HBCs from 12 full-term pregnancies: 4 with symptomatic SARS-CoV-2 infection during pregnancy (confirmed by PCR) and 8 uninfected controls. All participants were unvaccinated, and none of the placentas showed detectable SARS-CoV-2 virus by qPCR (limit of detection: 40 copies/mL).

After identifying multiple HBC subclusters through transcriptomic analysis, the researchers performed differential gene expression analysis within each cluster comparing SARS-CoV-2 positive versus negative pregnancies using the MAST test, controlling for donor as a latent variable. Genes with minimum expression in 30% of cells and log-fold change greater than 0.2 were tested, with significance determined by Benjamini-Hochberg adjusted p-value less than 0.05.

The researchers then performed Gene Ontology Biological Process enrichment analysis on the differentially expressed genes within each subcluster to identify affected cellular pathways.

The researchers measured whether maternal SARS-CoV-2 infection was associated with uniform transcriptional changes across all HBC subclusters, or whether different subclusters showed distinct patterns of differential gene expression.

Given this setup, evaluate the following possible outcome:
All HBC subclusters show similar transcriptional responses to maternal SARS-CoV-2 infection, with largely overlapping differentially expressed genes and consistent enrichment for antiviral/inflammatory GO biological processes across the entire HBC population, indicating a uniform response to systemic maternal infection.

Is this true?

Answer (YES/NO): NO